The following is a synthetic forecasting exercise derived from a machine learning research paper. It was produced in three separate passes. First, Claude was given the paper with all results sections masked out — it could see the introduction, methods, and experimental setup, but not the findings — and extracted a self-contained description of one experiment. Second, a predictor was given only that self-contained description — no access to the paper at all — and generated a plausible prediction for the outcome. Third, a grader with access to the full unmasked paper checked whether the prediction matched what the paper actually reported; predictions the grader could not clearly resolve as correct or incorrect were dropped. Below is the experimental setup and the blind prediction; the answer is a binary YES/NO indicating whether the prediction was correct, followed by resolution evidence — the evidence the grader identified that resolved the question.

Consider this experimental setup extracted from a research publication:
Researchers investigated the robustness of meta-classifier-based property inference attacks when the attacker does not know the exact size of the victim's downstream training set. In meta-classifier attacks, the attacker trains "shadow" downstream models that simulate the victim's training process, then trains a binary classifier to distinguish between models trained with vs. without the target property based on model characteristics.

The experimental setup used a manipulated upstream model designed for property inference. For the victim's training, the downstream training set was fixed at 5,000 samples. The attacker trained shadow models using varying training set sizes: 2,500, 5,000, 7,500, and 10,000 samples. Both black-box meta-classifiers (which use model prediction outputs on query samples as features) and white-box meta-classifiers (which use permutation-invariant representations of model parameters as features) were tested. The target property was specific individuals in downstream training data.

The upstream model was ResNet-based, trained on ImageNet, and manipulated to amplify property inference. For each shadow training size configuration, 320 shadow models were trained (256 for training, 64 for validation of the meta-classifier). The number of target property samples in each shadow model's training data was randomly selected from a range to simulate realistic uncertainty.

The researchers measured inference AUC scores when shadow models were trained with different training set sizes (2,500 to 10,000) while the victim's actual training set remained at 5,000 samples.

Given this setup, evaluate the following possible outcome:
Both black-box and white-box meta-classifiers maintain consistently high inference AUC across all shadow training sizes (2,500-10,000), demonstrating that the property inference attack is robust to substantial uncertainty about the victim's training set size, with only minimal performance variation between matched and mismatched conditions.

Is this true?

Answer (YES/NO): YES